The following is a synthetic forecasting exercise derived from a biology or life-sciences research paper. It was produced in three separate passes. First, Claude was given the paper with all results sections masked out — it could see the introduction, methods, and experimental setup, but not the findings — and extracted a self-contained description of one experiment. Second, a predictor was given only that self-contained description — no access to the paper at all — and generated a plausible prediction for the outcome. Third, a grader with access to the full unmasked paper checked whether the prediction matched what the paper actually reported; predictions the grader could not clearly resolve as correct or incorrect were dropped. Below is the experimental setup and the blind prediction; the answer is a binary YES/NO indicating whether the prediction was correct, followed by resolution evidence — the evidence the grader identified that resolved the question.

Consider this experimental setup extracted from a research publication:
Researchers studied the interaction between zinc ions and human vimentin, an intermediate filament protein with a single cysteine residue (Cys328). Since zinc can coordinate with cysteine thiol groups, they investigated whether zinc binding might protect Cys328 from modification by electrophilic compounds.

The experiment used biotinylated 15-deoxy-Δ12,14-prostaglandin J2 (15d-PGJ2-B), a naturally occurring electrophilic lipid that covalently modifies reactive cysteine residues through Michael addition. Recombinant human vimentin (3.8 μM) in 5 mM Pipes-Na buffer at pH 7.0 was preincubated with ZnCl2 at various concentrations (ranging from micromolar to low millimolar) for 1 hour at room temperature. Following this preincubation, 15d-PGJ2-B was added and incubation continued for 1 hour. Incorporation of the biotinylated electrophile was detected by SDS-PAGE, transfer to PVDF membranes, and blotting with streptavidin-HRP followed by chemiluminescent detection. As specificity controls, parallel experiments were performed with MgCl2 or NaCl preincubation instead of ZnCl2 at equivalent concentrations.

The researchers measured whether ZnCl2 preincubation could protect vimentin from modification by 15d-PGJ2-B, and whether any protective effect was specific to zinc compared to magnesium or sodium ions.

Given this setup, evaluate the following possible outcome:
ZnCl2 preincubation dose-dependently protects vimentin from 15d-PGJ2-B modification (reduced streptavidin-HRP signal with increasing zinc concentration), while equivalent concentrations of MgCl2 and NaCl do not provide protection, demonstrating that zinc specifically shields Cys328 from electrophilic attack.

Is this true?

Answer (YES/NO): YES